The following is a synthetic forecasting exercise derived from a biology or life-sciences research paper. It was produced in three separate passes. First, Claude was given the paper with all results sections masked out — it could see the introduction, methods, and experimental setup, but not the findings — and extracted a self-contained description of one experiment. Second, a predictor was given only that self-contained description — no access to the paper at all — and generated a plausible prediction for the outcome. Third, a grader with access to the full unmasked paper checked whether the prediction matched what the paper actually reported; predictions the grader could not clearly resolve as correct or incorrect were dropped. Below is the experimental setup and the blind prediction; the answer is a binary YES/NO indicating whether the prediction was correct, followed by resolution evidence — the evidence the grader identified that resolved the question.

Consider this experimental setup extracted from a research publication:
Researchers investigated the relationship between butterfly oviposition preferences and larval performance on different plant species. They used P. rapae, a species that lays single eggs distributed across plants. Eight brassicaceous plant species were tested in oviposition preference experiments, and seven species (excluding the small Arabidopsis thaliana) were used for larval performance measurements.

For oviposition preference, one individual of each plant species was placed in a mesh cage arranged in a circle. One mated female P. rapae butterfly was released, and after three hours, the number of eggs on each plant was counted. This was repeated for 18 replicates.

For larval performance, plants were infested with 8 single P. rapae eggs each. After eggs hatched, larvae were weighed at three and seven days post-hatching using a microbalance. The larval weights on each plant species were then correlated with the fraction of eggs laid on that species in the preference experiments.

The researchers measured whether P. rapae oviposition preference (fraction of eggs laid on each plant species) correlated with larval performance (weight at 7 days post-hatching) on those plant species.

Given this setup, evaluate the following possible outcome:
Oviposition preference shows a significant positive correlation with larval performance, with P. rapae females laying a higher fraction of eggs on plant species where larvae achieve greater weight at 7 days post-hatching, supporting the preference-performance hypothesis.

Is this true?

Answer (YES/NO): NO